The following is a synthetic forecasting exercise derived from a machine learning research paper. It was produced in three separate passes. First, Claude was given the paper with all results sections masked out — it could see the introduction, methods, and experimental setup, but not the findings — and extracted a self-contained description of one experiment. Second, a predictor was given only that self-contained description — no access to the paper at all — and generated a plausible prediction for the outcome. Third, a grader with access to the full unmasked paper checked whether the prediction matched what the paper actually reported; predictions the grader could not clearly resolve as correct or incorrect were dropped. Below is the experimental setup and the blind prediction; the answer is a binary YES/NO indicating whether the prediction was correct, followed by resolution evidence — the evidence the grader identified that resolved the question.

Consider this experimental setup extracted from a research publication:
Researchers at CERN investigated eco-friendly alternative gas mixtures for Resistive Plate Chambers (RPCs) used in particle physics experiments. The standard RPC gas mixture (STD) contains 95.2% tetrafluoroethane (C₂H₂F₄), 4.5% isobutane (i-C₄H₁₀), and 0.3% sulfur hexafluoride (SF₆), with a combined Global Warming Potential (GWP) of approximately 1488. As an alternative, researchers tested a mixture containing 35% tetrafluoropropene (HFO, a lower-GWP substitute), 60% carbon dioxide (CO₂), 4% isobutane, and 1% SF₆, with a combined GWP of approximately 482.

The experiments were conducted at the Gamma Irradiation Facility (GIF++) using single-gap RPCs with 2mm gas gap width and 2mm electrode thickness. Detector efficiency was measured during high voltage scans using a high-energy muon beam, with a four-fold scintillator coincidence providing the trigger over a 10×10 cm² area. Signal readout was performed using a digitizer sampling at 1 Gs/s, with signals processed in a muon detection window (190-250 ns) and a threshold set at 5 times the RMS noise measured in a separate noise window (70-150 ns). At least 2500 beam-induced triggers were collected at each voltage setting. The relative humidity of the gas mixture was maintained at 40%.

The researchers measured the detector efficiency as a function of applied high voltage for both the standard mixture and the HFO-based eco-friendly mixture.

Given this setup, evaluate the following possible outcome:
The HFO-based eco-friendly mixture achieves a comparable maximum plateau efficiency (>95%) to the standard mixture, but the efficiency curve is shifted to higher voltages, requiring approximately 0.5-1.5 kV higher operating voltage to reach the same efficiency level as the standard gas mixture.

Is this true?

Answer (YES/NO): NO